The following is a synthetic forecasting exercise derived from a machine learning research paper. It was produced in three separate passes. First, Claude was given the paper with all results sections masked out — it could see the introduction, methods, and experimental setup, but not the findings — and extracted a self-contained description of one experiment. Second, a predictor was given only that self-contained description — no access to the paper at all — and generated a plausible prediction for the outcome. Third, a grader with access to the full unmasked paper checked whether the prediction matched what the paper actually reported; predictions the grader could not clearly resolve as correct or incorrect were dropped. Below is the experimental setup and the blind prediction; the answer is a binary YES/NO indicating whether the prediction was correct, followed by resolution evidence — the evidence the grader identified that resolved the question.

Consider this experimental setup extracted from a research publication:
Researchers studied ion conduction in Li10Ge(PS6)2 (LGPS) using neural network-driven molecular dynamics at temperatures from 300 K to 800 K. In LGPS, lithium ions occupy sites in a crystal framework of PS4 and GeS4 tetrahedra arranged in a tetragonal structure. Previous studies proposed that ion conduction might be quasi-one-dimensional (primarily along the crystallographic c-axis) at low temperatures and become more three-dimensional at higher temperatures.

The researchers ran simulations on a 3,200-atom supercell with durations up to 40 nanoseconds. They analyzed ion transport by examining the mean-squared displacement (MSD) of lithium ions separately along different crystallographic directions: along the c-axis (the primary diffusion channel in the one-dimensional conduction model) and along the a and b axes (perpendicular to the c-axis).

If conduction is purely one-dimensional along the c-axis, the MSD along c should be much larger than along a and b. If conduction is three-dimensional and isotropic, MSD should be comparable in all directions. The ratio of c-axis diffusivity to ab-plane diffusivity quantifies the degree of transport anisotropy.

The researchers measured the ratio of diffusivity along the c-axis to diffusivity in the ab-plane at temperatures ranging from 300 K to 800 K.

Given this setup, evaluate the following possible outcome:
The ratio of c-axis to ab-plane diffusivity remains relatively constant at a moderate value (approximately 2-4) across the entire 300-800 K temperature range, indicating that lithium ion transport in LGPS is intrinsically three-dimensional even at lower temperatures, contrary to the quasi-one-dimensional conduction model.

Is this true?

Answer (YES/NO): NO